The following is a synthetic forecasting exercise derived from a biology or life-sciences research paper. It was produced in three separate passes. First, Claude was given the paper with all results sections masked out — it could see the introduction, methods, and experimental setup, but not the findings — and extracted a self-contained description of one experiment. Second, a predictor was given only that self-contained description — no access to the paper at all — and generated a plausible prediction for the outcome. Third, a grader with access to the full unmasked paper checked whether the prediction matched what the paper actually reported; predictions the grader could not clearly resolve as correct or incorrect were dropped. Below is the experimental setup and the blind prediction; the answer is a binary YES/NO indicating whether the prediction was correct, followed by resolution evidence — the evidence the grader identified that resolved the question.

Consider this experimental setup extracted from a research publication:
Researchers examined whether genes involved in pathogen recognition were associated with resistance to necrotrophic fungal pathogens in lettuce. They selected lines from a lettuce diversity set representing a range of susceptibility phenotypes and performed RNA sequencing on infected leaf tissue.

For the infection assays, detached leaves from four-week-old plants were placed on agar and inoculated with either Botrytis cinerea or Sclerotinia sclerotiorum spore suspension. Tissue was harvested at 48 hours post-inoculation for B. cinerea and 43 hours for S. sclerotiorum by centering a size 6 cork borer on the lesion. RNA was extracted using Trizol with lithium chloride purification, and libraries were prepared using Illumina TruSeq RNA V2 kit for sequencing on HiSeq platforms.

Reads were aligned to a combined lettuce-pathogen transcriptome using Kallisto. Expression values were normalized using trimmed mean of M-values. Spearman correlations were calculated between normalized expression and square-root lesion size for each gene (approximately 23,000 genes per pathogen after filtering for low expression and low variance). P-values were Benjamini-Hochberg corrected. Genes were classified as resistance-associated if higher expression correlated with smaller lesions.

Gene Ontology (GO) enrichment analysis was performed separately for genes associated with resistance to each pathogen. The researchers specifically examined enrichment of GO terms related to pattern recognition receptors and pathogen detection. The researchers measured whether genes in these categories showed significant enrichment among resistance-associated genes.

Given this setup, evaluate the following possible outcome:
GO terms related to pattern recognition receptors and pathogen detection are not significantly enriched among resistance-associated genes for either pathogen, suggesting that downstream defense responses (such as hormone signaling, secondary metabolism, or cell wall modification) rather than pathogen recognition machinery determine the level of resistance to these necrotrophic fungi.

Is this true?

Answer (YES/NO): NO